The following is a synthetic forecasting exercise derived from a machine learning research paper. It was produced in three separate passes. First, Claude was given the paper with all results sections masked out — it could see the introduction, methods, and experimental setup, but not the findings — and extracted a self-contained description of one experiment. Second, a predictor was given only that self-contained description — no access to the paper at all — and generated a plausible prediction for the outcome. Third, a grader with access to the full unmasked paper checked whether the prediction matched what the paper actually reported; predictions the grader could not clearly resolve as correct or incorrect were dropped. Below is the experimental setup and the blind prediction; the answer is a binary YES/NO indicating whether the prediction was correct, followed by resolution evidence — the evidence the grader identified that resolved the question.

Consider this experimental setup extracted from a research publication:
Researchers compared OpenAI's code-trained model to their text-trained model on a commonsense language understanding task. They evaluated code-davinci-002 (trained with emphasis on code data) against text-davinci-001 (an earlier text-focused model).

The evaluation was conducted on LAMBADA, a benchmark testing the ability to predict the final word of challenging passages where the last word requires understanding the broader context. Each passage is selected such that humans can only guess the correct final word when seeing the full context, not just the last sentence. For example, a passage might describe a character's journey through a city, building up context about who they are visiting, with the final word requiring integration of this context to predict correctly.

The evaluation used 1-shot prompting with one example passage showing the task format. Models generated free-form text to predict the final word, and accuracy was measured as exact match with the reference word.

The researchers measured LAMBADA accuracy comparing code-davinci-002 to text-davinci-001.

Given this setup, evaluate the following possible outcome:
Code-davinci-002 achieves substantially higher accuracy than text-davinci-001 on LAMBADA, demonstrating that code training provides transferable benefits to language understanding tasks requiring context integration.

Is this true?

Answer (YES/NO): YES